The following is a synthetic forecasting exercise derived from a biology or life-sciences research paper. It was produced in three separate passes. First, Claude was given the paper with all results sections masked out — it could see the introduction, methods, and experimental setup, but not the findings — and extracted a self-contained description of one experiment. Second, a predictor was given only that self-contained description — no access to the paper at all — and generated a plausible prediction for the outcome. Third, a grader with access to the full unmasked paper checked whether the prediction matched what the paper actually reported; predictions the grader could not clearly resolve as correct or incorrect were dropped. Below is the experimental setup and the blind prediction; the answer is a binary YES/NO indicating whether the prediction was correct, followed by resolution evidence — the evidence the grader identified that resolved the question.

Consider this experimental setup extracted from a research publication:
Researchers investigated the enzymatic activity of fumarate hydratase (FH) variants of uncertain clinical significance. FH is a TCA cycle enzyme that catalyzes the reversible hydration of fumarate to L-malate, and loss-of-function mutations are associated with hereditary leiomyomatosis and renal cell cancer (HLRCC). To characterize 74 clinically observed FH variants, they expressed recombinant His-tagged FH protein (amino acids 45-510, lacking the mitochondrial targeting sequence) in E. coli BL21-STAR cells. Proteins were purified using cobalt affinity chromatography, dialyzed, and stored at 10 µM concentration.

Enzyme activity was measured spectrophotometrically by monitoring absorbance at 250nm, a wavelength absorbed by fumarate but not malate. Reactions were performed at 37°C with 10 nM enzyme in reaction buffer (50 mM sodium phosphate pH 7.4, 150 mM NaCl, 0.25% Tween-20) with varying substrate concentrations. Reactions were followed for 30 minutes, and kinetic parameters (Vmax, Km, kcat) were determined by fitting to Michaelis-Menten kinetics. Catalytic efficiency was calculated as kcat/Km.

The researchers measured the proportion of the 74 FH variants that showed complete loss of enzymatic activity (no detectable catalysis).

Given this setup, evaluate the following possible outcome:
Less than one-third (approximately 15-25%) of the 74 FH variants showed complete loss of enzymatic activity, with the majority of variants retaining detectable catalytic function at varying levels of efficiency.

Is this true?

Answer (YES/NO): NO